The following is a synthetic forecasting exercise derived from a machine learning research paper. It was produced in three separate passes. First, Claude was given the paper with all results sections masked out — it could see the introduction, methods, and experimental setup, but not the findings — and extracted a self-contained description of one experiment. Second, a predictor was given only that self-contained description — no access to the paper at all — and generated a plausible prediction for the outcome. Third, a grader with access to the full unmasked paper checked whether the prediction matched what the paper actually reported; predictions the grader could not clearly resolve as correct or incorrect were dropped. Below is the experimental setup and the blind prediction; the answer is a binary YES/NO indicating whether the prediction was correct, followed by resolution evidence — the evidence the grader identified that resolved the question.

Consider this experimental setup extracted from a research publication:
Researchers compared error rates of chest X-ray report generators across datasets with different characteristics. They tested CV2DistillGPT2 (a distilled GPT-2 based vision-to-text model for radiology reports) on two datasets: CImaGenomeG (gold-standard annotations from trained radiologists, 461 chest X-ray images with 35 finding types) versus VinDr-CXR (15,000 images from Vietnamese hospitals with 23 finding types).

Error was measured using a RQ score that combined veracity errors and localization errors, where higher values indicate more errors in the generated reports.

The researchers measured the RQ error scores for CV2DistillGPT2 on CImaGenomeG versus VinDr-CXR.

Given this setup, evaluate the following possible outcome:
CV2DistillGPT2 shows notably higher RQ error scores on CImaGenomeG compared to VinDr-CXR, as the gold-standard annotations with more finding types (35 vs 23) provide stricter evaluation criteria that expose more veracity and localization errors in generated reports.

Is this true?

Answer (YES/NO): NO